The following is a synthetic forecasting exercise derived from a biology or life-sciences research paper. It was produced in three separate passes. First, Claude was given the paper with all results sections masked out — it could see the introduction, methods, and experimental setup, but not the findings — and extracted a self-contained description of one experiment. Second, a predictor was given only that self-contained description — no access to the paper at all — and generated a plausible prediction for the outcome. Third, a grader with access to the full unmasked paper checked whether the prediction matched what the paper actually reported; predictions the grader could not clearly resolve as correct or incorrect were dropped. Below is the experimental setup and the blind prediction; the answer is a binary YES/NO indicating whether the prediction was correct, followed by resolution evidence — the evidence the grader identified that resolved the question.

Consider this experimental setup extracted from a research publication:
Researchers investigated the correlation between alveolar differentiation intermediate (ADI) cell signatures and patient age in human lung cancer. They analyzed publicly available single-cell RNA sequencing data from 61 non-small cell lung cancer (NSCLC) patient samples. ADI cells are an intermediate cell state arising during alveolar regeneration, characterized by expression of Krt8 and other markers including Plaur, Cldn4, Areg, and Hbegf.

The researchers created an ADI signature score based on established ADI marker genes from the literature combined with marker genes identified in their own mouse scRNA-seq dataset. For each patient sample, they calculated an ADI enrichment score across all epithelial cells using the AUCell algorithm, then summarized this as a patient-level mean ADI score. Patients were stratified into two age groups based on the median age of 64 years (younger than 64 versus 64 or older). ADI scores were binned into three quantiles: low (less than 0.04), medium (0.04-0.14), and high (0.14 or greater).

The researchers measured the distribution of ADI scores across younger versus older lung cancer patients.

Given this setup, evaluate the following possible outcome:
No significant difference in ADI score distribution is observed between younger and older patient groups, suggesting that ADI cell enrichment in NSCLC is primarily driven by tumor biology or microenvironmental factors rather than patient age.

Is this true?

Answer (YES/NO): NO